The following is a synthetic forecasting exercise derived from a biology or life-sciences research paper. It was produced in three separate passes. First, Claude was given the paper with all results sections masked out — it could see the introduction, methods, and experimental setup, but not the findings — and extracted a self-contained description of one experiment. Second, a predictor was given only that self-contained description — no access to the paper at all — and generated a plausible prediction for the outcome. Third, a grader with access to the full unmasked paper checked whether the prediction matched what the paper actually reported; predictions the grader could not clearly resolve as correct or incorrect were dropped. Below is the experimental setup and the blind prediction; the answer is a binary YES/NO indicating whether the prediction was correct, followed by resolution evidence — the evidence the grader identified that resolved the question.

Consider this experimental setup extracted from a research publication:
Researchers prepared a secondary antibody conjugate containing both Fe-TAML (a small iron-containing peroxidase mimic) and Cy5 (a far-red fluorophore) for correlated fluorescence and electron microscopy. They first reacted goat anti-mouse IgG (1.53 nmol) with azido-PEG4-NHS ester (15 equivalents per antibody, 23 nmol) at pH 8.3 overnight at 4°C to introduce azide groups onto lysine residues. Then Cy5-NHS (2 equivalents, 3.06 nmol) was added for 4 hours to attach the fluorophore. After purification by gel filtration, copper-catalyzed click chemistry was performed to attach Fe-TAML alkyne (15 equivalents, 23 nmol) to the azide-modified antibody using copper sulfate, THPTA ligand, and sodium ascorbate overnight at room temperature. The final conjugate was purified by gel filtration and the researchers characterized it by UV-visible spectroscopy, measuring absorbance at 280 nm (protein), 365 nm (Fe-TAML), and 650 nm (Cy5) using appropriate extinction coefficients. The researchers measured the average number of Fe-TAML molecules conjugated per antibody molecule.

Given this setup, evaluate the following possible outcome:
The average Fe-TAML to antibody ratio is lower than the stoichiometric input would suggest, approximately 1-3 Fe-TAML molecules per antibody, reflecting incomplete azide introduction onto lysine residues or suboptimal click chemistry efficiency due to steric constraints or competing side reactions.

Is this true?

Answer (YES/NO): NO